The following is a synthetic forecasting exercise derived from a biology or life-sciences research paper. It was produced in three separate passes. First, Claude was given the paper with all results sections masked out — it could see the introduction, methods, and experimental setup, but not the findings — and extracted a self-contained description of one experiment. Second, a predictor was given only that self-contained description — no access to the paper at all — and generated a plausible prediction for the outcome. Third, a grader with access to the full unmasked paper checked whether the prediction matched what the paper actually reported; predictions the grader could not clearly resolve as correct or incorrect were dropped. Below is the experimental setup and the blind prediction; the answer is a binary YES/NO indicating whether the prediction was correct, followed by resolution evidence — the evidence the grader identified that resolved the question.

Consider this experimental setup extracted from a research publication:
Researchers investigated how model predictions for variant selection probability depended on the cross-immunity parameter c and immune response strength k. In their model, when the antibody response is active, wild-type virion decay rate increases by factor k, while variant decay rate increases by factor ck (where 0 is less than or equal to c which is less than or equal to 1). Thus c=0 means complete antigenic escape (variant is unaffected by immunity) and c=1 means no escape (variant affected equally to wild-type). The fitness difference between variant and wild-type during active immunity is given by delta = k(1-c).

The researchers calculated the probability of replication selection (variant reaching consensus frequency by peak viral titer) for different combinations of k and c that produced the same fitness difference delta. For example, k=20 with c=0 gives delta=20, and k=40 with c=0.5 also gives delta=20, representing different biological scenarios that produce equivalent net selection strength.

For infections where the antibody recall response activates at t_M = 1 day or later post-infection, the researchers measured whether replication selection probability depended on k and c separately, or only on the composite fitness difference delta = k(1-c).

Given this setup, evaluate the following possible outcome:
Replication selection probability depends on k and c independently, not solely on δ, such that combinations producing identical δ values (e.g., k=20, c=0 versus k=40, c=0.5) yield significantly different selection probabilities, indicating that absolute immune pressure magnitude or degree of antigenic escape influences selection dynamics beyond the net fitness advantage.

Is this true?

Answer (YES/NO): NO